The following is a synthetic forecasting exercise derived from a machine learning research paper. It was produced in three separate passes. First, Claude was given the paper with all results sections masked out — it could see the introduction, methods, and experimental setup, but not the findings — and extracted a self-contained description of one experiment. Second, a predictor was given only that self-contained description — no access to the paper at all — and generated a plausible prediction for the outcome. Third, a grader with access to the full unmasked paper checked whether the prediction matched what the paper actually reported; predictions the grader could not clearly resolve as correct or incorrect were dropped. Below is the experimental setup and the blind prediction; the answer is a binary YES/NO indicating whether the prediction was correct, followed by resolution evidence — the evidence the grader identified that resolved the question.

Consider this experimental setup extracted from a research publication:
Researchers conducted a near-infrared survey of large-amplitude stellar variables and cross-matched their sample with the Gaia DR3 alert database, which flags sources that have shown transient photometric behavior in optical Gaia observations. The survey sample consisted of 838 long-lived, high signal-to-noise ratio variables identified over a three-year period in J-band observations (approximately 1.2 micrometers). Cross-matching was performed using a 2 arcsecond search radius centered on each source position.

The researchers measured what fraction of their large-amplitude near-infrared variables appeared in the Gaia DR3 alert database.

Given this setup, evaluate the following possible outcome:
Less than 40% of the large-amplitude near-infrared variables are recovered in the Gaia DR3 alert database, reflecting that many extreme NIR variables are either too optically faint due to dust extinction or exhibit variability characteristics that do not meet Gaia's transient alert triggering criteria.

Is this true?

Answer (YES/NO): YES